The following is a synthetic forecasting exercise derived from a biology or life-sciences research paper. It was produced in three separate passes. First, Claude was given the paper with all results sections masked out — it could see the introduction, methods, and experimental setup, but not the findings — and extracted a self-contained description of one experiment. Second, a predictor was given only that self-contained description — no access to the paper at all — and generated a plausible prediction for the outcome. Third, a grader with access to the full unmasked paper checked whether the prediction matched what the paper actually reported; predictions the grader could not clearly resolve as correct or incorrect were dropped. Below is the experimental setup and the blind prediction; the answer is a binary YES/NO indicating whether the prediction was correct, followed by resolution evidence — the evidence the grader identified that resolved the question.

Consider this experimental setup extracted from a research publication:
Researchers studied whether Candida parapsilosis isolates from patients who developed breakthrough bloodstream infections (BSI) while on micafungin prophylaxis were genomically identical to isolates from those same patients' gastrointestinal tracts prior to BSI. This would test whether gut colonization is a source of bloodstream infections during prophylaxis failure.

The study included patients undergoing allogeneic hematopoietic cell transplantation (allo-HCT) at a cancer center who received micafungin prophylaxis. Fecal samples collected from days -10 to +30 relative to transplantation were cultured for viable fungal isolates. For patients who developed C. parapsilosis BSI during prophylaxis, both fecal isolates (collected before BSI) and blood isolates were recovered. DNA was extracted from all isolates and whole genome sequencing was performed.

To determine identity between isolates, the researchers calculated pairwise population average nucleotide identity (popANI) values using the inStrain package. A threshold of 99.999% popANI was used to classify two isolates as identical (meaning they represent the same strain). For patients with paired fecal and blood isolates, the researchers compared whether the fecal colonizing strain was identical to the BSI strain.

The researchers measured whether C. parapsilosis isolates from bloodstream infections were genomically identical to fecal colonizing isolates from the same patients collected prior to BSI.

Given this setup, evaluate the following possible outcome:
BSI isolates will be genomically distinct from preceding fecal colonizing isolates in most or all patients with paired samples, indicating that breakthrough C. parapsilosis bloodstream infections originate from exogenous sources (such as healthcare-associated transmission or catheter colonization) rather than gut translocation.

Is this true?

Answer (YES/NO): NO